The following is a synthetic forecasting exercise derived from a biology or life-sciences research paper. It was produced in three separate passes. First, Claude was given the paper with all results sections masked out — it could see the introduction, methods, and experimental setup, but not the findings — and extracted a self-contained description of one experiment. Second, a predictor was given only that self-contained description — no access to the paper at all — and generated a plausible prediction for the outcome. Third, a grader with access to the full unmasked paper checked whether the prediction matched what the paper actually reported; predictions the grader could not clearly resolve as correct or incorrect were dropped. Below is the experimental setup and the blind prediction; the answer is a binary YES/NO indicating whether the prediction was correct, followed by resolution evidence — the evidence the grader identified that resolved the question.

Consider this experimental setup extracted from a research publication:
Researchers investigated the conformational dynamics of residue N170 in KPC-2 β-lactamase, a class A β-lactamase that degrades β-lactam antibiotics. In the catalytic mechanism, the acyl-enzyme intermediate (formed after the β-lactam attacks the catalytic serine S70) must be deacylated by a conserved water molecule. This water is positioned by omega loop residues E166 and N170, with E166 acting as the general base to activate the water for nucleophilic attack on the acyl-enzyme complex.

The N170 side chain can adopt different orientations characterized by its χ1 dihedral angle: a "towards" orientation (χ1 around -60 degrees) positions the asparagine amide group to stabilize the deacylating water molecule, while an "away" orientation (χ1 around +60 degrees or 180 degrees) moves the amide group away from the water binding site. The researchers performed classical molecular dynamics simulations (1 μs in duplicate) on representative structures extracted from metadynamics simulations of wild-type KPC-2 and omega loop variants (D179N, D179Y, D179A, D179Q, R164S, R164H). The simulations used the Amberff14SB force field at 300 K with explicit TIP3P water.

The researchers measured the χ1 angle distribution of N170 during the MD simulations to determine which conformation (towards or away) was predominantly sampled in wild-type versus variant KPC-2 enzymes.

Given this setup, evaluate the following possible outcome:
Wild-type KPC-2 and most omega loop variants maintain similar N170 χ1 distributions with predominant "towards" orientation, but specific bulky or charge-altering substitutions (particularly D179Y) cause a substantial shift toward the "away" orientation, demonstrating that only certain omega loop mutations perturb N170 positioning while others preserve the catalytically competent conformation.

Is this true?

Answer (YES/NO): NO